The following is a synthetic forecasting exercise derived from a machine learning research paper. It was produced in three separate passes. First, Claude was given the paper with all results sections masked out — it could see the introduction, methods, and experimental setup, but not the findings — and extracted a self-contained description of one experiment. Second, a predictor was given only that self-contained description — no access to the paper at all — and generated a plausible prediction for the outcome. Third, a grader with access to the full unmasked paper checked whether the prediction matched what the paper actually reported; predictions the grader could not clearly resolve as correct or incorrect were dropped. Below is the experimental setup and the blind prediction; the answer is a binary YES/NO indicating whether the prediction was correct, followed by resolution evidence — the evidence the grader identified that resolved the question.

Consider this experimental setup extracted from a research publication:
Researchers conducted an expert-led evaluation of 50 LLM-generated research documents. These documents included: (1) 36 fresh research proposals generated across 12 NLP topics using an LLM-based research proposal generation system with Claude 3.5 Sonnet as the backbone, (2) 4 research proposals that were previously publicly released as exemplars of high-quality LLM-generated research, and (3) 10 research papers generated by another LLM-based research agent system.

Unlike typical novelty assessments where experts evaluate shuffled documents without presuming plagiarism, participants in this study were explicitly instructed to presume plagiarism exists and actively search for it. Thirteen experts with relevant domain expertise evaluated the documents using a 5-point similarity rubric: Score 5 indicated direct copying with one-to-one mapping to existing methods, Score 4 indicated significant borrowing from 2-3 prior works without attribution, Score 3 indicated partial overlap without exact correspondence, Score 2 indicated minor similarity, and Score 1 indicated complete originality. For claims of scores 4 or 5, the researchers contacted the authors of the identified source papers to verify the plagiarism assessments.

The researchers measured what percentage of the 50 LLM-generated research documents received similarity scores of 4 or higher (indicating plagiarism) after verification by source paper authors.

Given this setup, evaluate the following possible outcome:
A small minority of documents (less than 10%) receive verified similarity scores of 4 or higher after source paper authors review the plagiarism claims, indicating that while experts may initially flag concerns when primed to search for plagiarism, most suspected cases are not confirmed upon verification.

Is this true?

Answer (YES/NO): NO